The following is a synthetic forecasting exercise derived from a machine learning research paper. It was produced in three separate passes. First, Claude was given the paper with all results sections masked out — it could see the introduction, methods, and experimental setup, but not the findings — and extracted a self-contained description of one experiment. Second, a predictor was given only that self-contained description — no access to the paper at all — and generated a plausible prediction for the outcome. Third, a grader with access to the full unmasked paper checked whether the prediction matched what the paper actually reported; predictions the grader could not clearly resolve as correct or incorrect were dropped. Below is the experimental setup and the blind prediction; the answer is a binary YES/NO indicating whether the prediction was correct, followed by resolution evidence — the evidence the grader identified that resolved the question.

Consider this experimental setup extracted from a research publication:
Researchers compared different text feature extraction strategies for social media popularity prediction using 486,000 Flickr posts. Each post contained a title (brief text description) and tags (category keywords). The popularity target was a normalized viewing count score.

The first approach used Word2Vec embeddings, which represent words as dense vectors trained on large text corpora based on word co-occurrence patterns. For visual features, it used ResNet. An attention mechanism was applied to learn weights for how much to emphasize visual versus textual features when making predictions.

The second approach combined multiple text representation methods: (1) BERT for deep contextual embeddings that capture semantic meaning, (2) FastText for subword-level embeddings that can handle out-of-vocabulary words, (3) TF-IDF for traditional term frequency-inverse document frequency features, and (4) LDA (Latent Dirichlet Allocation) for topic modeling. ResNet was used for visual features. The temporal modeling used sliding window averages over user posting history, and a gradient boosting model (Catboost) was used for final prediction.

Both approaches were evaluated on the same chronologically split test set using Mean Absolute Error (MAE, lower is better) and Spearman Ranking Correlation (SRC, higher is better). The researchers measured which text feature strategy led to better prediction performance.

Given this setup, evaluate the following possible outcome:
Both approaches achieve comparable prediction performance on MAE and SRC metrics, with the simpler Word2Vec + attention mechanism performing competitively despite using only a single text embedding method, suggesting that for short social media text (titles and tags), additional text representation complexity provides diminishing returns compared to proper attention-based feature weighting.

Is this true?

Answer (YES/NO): NO